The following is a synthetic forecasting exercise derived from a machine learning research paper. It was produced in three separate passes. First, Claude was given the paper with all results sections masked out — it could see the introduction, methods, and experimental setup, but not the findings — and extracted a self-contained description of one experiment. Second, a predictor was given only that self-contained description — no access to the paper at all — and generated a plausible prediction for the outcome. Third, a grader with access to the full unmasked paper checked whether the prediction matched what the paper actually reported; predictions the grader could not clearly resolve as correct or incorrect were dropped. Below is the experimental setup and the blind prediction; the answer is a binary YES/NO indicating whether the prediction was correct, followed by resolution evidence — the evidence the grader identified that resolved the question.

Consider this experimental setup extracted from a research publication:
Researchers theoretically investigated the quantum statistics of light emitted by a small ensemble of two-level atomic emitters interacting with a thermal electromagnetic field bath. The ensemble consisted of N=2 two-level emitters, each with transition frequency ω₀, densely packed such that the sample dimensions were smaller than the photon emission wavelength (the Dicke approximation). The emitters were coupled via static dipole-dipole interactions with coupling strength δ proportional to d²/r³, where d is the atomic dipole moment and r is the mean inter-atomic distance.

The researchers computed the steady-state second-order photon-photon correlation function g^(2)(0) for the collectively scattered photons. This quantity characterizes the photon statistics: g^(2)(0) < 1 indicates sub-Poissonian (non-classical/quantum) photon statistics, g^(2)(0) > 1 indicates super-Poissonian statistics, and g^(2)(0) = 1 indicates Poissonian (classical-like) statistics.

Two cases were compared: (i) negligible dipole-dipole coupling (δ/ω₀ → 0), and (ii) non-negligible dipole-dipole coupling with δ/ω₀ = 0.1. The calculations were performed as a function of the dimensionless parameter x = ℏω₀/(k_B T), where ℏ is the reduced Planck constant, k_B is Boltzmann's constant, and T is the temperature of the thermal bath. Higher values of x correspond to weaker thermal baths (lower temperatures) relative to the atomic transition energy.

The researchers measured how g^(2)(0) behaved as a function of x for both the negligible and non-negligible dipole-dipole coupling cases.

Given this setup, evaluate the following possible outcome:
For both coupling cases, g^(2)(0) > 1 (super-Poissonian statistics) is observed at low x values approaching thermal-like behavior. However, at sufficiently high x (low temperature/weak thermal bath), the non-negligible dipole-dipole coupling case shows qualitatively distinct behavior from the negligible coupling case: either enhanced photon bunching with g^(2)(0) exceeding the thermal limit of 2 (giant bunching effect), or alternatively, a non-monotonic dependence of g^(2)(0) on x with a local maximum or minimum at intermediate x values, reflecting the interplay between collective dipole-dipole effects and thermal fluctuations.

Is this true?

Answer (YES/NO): NO